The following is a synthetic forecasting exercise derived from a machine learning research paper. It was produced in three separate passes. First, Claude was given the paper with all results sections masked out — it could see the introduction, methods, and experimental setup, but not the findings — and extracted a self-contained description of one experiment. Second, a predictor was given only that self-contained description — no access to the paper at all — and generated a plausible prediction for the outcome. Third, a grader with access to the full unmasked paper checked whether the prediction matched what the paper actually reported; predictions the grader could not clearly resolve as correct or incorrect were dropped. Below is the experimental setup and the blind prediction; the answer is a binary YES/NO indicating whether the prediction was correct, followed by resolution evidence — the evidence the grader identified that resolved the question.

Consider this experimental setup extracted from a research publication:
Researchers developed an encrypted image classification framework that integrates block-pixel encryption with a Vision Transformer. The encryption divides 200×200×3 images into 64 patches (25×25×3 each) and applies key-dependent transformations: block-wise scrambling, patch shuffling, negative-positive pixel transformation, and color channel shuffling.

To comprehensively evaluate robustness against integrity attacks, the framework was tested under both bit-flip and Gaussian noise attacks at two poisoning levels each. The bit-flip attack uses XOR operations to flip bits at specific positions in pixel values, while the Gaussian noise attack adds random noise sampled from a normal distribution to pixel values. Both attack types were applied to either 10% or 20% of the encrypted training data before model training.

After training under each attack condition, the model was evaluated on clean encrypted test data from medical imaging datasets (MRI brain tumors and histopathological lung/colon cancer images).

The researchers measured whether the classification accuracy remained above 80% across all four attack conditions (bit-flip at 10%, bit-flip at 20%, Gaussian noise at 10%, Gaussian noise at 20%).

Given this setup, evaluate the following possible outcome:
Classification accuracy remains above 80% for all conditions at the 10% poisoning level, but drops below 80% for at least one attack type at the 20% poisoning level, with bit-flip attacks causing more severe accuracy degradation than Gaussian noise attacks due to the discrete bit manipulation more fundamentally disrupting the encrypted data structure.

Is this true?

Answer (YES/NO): NO